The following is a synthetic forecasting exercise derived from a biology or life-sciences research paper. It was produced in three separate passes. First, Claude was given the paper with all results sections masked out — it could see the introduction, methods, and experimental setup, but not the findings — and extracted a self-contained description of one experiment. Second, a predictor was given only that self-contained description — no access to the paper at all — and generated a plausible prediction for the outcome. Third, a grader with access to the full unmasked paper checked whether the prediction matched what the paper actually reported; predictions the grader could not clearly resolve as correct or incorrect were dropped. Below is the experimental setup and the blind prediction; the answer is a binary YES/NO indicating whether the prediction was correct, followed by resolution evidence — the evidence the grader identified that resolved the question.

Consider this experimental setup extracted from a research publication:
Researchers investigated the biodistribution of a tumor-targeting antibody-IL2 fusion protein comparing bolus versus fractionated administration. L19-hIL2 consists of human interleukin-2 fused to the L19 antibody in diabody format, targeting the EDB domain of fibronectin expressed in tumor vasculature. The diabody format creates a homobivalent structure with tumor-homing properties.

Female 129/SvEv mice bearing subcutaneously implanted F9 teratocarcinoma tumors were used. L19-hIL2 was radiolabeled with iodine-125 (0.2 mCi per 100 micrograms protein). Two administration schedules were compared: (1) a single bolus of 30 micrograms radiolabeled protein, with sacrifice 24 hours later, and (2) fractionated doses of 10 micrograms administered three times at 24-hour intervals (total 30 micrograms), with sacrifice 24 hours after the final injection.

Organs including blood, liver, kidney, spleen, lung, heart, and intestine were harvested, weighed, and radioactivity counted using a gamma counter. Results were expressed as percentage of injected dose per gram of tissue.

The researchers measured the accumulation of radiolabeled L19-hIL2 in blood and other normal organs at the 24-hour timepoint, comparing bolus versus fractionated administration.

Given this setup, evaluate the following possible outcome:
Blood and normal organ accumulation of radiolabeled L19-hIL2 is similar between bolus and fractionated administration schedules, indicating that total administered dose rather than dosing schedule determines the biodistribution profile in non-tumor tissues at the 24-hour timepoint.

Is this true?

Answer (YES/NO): NO